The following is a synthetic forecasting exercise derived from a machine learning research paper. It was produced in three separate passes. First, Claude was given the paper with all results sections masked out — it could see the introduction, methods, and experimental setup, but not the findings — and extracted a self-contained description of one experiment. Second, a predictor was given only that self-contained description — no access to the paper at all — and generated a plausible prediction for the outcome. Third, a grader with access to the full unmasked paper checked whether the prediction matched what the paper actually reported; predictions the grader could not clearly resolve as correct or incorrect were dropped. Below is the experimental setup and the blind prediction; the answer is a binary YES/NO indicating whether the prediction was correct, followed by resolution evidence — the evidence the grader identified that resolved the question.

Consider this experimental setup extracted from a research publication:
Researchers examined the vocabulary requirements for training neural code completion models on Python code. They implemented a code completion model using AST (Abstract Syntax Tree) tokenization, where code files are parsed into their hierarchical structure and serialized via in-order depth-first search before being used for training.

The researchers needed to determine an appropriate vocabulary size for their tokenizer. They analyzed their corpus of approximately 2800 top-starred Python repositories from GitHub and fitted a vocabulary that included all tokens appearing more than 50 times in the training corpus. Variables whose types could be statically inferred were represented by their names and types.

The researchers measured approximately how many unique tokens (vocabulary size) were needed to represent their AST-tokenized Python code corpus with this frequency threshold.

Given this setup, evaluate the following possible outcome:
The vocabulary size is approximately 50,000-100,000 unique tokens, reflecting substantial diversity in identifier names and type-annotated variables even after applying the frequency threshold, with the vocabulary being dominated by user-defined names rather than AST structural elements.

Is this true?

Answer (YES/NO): NO